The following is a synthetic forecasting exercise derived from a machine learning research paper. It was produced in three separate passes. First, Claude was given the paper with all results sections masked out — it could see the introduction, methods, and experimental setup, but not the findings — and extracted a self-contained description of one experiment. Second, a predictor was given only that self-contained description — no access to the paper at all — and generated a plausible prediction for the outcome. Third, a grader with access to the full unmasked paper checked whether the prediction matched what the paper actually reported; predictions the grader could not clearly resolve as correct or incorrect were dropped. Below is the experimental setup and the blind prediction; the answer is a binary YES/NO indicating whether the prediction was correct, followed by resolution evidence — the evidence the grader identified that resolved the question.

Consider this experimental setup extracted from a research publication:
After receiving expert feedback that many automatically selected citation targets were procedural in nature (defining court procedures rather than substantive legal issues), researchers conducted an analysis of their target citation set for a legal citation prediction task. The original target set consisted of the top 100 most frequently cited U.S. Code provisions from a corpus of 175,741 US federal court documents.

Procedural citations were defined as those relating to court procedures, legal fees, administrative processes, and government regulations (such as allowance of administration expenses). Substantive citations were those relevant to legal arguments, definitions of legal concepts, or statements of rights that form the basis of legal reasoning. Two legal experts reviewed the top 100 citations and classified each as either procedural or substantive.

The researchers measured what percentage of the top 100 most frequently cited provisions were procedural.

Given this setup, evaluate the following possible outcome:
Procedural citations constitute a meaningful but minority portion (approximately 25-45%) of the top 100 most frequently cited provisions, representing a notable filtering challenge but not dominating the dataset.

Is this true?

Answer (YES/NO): NO